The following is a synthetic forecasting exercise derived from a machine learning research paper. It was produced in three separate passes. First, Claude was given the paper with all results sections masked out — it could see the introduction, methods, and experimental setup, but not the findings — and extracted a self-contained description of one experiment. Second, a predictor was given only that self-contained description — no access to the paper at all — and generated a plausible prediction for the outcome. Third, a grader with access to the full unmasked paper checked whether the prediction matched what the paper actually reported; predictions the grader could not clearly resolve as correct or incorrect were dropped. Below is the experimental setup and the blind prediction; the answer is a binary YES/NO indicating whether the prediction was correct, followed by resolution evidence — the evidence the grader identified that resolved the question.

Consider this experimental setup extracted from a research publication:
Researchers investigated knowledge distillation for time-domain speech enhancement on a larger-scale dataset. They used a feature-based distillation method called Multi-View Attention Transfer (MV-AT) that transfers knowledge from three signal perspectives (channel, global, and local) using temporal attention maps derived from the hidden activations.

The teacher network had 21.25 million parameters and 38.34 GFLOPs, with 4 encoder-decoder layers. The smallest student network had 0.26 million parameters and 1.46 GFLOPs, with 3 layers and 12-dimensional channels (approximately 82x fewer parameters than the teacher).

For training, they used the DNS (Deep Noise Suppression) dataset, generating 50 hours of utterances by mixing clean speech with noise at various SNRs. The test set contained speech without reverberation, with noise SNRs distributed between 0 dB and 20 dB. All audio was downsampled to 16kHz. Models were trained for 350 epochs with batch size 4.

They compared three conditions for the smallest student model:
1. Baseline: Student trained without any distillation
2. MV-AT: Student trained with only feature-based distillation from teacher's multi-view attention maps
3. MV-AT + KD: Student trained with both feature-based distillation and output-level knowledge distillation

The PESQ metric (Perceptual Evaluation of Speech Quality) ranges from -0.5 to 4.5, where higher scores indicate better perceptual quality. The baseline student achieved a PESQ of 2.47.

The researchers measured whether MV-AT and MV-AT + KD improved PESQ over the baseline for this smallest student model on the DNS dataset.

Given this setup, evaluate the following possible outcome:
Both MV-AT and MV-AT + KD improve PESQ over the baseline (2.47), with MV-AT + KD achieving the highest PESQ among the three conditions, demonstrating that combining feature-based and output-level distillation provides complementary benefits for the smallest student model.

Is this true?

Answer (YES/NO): NO